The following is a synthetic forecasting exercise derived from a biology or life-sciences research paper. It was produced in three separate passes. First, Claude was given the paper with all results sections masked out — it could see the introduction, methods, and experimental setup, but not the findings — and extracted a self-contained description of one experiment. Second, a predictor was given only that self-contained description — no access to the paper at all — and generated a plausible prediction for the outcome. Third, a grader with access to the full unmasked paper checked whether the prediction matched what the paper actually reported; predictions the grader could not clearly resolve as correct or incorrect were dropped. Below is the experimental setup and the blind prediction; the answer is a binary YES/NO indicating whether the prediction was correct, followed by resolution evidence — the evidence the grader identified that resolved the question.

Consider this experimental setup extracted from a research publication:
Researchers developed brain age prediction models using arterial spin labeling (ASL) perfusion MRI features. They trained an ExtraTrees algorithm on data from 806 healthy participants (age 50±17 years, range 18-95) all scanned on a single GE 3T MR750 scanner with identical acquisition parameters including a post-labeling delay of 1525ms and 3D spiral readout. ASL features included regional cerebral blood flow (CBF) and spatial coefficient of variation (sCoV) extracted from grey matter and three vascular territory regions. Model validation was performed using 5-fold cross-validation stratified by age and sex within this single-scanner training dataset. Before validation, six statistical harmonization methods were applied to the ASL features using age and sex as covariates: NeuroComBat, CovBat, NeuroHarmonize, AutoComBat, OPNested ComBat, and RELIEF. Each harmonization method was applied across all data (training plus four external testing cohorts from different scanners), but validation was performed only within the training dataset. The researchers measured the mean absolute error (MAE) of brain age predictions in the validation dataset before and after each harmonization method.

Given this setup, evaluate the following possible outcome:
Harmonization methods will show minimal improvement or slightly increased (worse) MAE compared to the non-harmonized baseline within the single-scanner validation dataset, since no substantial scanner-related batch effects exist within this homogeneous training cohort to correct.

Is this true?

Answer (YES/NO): YES